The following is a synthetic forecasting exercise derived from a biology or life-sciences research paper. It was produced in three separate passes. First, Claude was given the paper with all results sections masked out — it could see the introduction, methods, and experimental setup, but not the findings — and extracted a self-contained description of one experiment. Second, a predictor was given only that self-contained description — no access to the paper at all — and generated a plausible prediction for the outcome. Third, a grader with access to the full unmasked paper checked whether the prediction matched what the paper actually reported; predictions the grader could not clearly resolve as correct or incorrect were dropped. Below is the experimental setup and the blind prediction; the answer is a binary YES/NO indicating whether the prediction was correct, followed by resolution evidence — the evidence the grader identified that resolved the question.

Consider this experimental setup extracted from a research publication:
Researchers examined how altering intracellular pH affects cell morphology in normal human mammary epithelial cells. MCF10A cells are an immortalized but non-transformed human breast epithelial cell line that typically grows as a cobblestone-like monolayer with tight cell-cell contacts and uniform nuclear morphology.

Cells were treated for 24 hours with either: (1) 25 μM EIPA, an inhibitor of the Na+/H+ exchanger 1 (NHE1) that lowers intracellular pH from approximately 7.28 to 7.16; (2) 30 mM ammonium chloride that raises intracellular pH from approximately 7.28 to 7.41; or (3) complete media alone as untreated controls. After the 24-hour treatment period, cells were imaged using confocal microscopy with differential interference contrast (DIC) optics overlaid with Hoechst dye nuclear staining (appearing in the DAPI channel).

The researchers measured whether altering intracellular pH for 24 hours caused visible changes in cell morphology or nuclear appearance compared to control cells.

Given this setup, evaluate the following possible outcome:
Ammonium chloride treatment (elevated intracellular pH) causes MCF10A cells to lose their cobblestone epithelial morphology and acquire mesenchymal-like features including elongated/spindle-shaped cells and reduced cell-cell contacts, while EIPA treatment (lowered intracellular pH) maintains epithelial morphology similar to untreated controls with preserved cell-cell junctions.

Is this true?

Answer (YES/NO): NO